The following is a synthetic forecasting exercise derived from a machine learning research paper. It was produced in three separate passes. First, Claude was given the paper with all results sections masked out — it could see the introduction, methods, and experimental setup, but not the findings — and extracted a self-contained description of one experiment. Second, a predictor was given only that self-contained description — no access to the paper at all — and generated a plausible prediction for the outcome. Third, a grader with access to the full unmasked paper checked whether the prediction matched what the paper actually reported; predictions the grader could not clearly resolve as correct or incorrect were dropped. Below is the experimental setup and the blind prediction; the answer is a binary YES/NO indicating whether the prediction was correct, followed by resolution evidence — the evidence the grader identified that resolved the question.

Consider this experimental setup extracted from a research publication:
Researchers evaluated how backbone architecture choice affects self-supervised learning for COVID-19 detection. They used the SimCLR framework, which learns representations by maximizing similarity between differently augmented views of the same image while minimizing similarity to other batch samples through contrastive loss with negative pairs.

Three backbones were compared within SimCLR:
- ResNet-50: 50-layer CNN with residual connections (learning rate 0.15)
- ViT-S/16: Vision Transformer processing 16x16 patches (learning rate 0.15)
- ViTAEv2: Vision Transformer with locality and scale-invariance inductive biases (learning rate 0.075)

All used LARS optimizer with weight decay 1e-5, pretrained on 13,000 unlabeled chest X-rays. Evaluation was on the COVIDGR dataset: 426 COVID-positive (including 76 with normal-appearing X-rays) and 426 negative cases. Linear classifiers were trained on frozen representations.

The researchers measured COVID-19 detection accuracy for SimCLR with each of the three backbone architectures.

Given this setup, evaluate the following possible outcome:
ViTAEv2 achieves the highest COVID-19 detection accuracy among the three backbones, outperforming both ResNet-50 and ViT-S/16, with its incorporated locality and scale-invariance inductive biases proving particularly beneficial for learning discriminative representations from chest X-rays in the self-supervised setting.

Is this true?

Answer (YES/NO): NO